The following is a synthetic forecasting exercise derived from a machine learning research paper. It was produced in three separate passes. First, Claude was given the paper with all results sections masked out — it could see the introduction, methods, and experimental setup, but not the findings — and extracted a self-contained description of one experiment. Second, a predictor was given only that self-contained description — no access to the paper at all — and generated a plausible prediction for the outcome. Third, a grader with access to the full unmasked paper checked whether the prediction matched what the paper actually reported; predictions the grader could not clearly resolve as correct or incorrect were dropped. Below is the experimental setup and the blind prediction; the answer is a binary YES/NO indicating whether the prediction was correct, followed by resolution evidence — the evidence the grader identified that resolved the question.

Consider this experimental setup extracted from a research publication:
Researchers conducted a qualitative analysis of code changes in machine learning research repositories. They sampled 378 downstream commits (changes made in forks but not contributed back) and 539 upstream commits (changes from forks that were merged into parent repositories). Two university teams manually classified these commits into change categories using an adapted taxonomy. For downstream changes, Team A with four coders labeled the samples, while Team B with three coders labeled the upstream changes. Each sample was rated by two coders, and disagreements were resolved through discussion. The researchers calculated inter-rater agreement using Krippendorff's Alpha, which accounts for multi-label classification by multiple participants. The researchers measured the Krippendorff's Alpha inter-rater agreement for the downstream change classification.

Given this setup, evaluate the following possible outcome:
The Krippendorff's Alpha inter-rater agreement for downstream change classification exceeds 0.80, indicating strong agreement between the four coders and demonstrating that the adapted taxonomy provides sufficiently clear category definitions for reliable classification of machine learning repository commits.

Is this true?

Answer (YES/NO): YES